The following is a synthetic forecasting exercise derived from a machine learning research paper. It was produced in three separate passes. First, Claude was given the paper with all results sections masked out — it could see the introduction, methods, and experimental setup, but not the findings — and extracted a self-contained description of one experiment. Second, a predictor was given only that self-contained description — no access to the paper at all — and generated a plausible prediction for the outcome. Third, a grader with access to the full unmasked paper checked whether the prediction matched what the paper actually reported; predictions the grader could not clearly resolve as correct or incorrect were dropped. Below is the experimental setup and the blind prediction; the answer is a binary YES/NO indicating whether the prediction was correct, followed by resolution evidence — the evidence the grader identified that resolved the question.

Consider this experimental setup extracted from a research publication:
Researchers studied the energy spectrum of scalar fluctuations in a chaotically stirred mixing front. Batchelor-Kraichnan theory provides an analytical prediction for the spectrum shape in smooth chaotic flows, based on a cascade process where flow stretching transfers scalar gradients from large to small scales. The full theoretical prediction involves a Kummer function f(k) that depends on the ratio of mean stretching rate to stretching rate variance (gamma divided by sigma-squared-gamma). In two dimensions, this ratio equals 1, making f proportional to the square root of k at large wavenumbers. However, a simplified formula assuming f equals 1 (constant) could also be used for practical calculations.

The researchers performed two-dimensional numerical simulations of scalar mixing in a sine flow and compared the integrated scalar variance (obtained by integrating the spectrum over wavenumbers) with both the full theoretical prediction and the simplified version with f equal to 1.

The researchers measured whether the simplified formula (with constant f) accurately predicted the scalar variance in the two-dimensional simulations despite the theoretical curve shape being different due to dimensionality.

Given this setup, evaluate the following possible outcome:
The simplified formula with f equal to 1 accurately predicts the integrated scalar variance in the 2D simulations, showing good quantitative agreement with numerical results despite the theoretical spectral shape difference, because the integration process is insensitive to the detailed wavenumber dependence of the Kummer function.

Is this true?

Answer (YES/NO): YES